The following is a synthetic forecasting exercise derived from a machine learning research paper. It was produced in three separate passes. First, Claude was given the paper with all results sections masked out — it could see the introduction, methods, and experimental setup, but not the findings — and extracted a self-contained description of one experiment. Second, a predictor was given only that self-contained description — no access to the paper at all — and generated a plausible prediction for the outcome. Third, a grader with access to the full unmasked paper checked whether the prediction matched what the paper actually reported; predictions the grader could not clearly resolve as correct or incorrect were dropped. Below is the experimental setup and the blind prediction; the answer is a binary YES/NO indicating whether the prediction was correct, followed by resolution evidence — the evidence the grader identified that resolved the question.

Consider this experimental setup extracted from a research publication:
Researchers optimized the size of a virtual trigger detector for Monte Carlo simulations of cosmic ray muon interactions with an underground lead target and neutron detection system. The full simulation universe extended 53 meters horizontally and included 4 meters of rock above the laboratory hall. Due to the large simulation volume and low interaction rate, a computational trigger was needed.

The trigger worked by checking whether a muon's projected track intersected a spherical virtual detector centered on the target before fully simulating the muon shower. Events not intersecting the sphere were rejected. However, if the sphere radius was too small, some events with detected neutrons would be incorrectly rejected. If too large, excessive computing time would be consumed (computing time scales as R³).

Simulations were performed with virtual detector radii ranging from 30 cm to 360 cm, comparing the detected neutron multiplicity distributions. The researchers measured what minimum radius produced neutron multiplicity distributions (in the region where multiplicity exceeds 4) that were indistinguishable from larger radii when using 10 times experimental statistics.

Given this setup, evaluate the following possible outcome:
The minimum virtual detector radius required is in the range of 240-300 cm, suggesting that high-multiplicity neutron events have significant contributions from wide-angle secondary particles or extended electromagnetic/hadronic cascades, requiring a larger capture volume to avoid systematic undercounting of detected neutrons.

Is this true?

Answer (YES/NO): YES